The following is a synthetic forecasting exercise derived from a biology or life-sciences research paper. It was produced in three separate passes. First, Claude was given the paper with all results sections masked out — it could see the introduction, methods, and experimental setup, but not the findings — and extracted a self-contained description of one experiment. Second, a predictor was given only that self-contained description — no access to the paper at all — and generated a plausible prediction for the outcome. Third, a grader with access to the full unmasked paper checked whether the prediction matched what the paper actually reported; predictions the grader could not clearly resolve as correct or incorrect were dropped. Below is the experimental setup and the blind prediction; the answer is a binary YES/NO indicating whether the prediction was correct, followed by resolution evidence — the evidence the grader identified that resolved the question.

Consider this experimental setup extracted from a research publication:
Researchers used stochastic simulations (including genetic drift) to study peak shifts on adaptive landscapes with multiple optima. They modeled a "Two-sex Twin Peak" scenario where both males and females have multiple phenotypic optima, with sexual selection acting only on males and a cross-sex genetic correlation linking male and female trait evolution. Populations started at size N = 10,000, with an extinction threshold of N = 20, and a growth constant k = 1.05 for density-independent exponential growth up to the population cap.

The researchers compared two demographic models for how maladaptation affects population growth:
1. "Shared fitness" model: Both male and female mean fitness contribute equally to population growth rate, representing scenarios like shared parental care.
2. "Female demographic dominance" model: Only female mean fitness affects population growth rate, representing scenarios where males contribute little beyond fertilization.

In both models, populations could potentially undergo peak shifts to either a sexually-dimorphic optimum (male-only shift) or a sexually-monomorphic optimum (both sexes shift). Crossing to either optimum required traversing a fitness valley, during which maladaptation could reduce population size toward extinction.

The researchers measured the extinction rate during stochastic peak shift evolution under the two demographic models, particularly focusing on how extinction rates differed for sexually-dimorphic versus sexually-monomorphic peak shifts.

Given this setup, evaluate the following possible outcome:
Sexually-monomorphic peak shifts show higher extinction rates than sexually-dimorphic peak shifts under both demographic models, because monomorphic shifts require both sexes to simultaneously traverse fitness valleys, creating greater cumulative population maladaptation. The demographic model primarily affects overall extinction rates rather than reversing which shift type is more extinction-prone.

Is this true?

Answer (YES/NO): YES